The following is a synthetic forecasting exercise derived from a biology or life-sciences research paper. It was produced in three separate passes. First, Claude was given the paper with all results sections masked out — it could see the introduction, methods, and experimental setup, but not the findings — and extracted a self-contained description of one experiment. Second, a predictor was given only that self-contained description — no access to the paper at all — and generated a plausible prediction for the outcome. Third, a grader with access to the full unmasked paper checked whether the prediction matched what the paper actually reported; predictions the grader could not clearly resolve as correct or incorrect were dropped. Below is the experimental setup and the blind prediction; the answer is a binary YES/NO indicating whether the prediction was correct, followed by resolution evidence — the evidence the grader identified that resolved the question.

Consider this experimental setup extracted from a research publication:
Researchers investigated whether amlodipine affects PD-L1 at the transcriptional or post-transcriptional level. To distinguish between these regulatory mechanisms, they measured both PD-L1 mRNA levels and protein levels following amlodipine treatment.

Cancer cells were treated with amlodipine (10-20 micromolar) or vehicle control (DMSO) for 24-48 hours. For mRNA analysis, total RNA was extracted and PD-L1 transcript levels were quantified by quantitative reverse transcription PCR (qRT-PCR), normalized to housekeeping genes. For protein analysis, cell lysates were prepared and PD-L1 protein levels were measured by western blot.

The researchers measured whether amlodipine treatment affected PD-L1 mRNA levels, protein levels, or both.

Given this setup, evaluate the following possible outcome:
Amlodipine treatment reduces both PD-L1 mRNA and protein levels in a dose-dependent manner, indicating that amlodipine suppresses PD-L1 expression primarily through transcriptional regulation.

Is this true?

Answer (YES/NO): NO